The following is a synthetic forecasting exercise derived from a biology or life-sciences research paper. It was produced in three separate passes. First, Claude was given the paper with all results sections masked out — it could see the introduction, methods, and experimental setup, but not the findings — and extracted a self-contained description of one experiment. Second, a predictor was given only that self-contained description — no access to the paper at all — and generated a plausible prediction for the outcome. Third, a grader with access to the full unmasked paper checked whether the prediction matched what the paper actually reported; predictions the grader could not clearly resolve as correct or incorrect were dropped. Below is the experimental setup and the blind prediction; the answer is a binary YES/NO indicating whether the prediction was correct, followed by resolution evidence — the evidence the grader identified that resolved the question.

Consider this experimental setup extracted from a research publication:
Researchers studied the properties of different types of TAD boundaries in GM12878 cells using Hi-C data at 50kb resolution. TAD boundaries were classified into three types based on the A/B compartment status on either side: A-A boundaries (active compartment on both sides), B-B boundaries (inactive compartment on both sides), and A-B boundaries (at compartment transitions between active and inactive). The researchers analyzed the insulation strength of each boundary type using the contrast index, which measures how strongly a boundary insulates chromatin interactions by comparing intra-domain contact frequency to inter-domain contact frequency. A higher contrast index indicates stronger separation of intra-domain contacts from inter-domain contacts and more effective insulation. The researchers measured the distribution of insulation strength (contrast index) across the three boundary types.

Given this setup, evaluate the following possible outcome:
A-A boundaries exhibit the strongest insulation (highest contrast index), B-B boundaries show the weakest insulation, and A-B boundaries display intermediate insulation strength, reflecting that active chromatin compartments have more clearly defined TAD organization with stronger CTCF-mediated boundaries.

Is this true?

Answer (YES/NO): NO